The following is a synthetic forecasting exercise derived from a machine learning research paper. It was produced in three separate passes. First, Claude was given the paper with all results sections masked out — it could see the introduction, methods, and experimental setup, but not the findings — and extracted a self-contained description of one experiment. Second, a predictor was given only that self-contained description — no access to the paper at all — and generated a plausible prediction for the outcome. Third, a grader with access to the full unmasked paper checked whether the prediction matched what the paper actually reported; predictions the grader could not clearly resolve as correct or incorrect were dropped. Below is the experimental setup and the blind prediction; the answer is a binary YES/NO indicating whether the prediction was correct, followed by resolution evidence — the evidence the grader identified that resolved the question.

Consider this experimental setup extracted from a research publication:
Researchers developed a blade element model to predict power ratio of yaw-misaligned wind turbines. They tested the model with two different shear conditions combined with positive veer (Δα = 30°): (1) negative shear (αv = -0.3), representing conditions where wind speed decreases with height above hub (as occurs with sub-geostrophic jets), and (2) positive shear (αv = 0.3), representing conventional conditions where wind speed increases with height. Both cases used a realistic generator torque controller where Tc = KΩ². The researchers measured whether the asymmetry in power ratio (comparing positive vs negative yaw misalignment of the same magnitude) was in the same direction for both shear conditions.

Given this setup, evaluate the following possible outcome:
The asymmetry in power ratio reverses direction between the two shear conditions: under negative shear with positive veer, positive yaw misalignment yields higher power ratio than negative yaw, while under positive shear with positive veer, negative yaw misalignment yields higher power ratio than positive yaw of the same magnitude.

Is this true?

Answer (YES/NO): YES